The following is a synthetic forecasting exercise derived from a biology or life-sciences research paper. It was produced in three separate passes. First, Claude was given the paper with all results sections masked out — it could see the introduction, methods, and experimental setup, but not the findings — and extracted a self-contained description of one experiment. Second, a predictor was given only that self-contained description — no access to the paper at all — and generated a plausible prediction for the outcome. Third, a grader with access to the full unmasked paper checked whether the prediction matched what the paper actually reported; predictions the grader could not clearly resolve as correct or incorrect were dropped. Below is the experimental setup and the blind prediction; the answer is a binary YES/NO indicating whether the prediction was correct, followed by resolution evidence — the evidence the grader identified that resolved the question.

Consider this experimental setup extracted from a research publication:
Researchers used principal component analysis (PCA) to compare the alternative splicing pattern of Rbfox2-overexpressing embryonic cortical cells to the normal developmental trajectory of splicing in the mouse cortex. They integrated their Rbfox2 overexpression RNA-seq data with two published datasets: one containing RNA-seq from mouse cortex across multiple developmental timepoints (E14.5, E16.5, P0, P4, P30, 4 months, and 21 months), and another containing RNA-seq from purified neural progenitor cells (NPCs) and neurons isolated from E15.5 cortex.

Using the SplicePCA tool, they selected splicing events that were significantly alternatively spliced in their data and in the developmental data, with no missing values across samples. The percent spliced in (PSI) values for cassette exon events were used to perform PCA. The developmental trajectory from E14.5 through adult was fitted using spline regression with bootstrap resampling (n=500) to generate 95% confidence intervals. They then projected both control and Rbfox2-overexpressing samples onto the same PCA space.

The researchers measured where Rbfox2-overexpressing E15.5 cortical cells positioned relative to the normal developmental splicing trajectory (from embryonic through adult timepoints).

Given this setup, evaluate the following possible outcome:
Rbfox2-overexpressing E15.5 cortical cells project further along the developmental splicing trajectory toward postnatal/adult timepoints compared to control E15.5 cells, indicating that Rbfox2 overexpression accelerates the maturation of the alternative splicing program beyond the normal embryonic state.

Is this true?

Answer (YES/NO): NO